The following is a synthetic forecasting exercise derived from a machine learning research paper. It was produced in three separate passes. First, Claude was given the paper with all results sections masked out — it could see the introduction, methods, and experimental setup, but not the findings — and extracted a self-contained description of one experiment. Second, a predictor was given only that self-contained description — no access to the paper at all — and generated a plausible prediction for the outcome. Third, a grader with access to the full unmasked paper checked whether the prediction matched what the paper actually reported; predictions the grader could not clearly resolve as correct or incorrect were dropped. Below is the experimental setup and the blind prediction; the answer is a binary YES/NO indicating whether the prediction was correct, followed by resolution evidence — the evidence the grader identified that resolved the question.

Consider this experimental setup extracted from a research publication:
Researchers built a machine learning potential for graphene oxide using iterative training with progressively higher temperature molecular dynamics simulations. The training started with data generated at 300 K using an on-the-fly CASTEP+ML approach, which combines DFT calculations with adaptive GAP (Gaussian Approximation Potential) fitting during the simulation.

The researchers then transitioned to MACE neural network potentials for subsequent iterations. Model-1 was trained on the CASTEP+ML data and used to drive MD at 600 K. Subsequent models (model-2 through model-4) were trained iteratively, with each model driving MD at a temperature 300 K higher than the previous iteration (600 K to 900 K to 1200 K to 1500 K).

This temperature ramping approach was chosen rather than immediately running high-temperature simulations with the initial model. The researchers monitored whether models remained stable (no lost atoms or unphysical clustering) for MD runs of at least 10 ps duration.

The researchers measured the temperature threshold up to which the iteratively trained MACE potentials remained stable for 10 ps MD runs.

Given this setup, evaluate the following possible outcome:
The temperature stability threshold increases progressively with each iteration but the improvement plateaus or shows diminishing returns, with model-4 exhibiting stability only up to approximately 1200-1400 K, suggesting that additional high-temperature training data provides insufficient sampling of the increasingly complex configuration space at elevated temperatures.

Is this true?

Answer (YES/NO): NO